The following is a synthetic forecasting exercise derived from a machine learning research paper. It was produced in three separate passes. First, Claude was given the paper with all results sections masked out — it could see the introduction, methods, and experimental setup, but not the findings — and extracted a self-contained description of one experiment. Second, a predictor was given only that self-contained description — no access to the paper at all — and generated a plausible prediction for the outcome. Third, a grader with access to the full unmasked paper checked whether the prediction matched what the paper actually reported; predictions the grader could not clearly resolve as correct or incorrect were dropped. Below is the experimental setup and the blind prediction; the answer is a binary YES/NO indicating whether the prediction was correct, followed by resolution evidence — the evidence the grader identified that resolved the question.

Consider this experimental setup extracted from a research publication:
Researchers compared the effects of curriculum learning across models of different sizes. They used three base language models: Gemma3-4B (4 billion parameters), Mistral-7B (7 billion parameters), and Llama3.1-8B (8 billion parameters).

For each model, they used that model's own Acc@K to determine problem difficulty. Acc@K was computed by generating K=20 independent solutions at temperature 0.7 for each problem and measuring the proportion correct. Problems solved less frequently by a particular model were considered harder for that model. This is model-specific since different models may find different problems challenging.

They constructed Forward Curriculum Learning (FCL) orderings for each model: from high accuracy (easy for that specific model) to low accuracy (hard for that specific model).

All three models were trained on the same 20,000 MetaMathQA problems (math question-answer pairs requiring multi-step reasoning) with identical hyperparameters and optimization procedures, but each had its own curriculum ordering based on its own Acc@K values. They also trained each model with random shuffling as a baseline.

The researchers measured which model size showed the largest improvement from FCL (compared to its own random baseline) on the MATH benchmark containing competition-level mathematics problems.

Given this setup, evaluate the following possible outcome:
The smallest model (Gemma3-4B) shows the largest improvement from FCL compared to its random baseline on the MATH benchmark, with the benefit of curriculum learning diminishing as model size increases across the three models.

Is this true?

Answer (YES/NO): NO